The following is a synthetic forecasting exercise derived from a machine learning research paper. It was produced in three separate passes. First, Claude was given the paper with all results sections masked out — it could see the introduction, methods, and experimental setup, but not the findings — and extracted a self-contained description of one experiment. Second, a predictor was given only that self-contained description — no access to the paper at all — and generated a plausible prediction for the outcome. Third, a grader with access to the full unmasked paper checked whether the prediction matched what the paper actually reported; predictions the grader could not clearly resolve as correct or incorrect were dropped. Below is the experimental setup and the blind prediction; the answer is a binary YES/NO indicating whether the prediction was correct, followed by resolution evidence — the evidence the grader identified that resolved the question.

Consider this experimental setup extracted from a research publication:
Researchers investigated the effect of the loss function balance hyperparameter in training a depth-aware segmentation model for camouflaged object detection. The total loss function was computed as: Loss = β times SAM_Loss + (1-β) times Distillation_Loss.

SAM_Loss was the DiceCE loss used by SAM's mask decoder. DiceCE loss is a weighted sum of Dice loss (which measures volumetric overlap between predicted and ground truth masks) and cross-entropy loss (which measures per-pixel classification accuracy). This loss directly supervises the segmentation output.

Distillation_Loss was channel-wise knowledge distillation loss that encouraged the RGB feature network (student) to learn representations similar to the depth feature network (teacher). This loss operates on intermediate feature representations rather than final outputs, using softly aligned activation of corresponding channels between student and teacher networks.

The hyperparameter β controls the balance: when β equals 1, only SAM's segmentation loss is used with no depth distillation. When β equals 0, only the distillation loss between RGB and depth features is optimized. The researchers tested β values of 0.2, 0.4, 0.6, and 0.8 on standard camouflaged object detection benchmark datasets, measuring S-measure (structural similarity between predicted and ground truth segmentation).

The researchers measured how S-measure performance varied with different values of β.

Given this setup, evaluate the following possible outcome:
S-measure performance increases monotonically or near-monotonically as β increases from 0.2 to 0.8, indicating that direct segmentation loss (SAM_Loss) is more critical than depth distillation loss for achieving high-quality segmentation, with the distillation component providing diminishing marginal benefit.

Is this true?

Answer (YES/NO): NO